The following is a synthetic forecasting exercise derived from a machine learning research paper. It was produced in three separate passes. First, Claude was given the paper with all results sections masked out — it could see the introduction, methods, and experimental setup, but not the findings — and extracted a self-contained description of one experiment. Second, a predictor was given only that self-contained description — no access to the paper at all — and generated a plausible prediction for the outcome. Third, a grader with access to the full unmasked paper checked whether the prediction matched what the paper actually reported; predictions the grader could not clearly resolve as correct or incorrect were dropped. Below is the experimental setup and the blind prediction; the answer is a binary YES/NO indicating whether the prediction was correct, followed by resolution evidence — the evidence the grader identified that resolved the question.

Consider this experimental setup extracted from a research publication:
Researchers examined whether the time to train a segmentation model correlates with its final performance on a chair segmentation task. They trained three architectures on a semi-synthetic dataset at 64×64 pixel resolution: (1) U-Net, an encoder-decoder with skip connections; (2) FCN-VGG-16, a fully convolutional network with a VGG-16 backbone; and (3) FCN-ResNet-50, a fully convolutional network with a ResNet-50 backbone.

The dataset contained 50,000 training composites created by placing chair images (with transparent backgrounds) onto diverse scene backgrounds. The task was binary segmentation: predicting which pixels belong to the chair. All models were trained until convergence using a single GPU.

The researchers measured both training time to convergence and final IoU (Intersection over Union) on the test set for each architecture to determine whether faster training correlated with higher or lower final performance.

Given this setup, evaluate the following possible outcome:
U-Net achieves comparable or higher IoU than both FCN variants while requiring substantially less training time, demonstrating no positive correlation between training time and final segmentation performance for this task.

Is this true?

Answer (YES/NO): YES